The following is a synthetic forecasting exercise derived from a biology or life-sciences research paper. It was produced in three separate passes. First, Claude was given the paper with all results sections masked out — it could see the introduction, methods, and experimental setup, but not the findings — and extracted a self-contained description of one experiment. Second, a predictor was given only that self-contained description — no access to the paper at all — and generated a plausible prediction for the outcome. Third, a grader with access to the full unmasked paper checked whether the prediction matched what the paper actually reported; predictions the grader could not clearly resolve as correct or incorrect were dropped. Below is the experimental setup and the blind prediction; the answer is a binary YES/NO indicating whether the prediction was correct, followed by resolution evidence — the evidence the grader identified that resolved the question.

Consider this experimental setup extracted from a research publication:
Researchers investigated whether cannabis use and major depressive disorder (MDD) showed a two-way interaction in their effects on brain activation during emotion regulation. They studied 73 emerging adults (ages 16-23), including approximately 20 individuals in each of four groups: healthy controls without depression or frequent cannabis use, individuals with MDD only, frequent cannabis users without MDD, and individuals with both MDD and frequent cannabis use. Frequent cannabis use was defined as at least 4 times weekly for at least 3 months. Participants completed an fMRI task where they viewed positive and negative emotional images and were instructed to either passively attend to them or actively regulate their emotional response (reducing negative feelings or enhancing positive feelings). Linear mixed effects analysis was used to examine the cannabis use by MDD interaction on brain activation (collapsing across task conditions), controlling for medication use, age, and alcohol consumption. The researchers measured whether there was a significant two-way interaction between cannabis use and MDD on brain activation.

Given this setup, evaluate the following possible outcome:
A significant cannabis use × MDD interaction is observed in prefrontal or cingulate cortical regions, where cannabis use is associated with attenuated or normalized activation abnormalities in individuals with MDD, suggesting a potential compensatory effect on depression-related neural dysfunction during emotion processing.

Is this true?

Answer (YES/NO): NO